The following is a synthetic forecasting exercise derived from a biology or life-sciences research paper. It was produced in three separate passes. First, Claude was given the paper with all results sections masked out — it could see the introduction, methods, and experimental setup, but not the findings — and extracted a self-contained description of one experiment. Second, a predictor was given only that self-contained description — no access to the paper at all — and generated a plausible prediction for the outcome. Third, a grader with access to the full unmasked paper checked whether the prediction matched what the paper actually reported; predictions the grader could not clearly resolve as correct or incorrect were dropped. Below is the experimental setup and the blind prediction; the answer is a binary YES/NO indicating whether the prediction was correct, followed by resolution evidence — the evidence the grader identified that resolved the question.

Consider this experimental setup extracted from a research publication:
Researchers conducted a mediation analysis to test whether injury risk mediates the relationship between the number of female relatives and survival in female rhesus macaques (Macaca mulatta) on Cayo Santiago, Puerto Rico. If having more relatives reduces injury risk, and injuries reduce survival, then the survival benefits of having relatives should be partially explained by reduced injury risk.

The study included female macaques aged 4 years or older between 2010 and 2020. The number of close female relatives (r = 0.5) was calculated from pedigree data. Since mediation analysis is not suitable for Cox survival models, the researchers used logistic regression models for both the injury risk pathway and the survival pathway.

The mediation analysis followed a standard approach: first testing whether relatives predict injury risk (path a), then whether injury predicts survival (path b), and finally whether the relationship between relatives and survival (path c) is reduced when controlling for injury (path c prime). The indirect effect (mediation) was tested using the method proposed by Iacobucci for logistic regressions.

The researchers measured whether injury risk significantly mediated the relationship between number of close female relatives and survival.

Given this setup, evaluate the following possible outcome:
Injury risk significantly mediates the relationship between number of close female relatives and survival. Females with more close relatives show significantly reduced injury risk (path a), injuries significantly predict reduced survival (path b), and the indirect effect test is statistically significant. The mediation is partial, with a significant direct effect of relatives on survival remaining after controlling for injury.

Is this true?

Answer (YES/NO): NO